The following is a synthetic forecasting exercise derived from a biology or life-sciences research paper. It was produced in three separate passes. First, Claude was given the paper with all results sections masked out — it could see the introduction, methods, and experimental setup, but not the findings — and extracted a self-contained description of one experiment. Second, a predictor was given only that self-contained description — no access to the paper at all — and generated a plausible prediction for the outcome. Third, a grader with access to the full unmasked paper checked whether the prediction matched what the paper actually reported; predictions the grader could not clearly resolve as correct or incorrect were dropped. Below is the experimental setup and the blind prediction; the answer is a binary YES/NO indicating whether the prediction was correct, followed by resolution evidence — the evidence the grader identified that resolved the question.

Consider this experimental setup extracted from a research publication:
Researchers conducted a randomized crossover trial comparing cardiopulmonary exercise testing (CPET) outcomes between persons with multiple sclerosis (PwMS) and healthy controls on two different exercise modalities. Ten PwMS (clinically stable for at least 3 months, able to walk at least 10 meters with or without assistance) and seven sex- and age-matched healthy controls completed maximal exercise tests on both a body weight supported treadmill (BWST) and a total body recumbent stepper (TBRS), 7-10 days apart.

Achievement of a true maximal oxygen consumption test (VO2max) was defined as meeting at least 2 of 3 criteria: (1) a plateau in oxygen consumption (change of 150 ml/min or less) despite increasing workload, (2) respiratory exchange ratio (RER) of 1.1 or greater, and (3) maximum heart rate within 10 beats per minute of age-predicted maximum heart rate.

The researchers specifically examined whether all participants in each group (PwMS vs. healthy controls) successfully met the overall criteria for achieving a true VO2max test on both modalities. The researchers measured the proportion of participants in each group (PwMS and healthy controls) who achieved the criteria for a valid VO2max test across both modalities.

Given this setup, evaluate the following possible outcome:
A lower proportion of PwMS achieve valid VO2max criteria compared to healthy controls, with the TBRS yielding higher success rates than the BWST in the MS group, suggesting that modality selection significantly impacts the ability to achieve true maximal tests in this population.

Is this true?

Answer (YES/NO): YES